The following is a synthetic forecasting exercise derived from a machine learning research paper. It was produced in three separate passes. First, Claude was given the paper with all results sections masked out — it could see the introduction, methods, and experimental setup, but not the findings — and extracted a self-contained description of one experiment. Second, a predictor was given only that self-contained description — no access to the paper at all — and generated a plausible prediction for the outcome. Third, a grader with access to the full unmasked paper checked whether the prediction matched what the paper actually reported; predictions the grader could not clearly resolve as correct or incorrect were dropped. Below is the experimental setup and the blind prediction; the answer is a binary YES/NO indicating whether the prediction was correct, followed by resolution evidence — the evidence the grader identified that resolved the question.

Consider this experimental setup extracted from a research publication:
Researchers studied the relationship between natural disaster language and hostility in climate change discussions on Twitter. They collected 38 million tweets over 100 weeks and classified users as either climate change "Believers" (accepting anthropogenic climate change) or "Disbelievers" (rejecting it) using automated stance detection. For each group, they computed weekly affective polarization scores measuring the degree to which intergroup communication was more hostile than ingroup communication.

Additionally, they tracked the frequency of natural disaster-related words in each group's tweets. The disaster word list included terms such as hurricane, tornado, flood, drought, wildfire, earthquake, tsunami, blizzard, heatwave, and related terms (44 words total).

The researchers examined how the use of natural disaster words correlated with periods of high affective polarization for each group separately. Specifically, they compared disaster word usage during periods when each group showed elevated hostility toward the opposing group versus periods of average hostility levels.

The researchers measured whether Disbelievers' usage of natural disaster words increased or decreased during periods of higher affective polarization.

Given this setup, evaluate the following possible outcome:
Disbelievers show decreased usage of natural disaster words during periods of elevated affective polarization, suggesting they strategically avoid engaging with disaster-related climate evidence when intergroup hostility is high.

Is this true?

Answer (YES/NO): NO